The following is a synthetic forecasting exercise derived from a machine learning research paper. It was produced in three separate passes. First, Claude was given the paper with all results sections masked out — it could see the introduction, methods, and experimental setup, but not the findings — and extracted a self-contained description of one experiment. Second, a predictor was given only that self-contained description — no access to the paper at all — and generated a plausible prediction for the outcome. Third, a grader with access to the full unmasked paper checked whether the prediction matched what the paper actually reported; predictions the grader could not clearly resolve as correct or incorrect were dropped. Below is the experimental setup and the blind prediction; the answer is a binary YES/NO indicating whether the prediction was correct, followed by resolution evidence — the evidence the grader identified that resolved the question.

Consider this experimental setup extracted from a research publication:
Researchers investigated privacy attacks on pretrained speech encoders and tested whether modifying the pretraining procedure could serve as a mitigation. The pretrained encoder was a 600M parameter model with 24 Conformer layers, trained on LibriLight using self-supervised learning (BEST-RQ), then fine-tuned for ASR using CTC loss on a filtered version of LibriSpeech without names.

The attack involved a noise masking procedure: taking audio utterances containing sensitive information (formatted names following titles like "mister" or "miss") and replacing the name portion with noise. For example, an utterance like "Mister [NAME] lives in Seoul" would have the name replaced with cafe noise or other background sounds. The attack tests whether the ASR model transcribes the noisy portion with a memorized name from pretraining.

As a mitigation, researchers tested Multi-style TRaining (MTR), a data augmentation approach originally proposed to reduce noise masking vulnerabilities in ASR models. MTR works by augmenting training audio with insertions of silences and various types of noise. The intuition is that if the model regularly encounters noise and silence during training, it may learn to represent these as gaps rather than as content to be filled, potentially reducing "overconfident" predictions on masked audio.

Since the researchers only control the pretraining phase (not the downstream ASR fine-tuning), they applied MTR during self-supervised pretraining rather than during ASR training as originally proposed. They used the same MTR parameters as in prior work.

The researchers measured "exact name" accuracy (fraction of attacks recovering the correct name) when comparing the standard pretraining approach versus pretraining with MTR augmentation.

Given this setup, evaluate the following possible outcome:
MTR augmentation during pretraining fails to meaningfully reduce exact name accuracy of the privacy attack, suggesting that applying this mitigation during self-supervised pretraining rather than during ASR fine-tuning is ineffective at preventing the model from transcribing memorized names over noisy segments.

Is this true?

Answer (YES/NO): NO